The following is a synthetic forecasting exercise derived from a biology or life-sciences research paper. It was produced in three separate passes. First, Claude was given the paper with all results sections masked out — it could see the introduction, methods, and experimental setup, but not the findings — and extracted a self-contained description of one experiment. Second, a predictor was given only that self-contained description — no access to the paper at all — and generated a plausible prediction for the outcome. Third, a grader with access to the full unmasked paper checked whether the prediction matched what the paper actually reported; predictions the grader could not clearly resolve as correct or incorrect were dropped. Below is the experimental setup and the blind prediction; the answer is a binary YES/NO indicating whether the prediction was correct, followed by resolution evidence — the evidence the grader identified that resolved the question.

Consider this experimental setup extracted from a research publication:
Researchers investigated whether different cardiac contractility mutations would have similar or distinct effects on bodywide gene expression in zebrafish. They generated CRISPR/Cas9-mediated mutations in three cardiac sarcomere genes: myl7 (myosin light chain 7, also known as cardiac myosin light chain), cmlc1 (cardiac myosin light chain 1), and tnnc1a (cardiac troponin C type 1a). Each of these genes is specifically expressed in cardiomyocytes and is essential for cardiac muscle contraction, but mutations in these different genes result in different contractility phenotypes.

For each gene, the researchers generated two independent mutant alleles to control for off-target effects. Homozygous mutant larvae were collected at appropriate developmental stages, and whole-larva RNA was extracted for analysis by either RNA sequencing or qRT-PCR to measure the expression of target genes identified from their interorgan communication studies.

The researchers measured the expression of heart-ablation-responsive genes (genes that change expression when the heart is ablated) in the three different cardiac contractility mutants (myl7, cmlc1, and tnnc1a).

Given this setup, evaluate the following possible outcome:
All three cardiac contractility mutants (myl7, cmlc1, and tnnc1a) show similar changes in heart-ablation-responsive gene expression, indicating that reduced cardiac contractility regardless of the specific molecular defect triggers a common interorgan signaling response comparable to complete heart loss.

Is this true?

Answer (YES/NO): NO